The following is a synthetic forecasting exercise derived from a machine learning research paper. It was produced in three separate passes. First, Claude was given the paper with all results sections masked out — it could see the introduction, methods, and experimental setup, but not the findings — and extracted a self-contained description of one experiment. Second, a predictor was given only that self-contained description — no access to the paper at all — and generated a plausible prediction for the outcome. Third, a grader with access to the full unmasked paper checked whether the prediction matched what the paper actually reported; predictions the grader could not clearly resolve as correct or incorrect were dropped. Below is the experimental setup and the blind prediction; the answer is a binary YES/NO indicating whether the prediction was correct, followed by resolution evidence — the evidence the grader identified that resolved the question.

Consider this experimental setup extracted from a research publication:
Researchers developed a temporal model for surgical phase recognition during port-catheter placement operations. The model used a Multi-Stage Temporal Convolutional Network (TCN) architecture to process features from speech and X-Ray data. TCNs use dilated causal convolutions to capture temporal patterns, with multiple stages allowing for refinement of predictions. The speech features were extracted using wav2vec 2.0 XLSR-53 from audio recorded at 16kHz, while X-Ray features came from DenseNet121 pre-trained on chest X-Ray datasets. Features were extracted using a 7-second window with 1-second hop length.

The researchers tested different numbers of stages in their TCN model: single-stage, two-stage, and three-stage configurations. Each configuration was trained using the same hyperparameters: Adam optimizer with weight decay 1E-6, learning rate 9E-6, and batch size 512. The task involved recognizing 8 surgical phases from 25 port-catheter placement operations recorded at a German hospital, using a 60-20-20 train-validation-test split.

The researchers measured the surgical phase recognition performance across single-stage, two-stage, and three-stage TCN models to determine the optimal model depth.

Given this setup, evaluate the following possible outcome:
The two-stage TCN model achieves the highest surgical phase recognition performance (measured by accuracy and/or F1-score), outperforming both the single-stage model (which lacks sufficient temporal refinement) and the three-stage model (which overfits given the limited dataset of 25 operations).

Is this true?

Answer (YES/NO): YES